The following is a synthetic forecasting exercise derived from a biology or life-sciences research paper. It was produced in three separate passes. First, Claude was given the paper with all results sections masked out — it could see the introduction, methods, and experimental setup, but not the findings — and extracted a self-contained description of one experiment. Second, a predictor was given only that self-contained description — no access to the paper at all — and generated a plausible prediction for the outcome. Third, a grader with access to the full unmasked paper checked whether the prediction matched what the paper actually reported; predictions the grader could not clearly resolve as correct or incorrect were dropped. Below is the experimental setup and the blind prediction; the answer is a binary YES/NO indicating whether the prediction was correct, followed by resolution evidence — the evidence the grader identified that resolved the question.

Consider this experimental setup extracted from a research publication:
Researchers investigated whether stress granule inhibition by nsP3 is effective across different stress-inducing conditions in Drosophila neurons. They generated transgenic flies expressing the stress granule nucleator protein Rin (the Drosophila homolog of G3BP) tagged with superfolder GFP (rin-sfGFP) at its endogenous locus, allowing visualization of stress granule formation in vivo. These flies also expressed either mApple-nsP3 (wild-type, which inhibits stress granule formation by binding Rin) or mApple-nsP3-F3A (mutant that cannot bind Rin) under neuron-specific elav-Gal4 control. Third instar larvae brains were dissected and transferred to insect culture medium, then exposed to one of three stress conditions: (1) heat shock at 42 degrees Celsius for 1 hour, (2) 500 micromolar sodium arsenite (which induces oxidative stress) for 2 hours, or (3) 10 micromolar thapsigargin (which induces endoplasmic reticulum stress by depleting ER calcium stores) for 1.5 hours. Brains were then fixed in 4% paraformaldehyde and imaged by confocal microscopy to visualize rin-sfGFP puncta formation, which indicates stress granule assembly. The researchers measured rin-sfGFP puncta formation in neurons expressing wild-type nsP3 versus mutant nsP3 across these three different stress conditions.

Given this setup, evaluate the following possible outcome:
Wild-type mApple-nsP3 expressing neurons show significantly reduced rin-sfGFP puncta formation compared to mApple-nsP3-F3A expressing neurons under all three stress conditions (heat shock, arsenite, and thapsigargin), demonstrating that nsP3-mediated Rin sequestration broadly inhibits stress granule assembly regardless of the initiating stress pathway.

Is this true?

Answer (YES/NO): YES